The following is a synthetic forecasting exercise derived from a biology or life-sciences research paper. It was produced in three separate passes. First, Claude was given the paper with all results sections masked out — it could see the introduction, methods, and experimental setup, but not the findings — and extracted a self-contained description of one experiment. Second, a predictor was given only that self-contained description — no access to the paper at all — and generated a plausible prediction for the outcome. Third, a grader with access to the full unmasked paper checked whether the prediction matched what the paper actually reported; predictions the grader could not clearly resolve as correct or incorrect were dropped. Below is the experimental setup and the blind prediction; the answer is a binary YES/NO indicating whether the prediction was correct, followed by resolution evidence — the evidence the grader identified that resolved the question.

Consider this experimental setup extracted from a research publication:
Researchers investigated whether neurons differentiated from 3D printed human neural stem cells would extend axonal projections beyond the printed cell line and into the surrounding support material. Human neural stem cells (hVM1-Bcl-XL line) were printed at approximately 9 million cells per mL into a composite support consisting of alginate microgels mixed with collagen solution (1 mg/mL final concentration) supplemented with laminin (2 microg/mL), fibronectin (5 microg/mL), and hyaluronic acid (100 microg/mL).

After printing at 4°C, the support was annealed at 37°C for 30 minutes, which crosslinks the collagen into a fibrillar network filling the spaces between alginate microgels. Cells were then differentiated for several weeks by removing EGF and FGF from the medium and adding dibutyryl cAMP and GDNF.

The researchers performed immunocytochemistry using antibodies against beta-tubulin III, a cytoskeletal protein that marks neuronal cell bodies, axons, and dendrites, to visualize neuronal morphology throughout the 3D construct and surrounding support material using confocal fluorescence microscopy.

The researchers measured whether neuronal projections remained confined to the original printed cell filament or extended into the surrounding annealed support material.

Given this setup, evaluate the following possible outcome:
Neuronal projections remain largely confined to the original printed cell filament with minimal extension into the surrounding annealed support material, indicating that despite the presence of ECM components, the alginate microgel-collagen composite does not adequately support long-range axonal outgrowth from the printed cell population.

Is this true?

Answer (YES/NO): NO